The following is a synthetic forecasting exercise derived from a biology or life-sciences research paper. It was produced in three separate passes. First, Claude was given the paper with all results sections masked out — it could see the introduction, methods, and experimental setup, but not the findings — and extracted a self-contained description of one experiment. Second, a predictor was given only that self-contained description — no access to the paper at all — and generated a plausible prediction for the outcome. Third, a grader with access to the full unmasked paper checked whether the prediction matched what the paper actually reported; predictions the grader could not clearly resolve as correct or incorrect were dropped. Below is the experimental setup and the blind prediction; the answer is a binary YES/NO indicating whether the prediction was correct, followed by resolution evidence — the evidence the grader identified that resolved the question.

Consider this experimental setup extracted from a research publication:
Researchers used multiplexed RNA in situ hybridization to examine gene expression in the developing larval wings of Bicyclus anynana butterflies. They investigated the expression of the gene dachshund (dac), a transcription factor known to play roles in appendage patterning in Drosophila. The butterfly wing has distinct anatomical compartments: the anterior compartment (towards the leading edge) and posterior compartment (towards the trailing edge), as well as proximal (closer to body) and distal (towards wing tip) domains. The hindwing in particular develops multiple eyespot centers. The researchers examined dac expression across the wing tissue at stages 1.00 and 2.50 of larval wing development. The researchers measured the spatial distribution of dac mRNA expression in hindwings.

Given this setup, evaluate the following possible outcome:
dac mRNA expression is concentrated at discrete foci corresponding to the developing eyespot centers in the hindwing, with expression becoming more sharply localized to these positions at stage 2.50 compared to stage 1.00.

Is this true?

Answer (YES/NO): NO